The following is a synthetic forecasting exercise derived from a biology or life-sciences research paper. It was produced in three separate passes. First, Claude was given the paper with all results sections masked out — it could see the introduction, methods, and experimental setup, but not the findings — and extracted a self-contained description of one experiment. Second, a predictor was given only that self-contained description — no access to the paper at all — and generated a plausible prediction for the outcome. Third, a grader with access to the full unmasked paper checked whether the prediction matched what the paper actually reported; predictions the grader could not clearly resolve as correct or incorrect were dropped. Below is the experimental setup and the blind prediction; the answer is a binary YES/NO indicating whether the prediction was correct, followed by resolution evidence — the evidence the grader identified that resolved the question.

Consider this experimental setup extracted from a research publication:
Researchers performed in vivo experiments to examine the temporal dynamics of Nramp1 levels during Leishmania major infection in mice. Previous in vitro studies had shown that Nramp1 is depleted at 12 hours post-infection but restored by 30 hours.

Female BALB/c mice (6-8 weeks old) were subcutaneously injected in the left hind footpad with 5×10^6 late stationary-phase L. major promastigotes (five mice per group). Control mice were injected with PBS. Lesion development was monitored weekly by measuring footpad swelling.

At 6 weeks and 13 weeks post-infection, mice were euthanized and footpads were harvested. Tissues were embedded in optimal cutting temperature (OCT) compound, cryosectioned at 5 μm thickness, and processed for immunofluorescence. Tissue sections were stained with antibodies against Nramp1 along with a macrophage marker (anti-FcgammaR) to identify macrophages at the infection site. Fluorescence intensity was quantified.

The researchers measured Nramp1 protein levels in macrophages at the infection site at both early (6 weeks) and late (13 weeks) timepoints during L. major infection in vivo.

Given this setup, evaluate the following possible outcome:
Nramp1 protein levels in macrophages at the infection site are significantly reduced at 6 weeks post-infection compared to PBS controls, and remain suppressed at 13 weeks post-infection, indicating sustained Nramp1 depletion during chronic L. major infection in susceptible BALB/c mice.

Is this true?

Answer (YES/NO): YES